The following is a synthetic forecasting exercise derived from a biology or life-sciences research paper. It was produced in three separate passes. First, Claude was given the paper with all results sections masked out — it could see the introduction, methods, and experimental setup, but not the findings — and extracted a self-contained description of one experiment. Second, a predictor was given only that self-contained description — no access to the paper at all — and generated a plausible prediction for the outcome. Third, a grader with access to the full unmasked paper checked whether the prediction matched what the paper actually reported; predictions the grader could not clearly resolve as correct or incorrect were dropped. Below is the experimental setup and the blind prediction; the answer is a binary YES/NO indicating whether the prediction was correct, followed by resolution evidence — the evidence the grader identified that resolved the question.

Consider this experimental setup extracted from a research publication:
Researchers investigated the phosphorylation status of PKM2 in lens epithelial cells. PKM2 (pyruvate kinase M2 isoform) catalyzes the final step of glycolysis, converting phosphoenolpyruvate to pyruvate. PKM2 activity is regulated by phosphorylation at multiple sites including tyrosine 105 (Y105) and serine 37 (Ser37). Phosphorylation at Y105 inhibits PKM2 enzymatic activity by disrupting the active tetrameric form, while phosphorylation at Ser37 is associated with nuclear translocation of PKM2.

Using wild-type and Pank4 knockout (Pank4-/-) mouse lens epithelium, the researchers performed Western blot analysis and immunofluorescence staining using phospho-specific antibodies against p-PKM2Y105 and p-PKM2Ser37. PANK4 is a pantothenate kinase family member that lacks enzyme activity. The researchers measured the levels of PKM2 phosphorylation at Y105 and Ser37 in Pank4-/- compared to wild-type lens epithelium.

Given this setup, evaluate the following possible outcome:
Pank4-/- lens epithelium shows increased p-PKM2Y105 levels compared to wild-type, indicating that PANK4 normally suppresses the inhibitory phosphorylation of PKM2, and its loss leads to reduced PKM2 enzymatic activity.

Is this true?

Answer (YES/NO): NO